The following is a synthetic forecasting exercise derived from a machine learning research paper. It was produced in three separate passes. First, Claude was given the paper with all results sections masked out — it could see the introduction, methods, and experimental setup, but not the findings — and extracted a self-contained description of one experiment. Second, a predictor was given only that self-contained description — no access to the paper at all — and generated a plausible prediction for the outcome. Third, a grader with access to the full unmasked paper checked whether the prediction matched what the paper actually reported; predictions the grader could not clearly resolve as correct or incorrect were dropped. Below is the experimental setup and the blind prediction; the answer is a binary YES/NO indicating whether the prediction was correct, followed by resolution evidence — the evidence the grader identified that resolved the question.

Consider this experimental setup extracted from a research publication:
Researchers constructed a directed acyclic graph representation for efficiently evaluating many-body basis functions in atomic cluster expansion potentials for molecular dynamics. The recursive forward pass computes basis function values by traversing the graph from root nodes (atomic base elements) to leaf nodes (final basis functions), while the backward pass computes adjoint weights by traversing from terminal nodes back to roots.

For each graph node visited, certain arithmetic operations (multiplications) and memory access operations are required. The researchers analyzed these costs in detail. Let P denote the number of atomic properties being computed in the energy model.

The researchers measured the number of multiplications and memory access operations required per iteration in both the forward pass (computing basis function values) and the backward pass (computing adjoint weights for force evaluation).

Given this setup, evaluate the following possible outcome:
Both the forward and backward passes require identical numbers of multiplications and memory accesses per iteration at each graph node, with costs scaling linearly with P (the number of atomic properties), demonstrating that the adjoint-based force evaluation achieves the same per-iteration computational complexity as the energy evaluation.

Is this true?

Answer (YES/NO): NO